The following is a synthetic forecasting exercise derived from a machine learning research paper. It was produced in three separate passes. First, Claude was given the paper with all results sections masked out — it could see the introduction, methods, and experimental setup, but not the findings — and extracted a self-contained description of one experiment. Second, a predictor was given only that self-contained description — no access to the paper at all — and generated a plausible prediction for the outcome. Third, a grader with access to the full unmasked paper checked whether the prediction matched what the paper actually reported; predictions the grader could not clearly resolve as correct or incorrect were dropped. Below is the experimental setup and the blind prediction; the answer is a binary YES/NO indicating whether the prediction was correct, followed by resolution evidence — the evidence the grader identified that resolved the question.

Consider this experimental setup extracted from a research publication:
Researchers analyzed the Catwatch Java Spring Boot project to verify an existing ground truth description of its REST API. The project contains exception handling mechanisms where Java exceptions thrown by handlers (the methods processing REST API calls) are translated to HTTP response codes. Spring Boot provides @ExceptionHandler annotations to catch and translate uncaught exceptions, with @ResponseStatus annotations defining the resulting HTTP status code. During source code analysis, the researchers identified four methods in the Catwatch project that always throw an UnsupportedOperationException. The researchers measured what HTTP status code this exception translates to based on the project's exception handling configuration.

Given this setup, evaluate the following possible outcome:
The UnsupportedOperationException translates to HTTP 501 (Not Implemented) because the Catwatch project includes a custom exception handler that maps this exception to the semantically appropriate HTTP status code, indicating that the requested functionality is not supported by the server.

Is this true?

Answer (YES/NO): NO